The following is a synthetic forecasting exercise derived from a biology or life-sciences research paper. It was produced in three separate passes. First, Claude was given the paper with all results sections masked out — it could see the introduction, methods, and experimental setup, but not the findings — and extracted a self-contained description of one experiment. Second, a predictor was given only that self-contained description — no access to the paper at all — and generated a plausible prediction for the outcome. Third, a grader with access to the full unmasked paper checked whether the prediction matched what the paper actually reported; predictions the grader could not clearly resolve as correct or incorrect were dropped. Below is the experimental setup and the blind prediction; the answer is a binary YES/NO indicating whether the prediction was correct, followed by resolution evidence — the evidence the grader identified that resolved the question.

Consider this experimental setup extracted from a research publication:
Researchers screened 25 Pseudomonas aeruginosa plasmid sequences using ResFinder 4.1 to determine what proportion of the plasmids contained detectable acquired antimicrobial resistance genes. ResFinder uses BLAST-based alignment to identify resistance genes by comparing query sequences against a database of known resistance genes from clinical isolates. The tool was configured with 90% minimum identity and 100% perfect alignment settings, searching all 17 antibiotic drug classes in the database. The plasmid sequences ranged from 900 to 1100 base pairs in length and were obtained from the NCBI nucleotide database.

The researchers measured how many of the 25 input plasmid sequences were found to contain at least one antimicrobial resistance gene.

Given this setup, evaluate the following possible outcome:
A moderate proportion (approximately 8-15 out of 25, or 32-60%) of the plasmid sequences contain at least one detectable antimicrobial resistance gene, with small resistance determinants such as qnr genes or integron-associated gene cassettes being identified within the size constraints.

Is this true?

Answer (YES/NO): NO